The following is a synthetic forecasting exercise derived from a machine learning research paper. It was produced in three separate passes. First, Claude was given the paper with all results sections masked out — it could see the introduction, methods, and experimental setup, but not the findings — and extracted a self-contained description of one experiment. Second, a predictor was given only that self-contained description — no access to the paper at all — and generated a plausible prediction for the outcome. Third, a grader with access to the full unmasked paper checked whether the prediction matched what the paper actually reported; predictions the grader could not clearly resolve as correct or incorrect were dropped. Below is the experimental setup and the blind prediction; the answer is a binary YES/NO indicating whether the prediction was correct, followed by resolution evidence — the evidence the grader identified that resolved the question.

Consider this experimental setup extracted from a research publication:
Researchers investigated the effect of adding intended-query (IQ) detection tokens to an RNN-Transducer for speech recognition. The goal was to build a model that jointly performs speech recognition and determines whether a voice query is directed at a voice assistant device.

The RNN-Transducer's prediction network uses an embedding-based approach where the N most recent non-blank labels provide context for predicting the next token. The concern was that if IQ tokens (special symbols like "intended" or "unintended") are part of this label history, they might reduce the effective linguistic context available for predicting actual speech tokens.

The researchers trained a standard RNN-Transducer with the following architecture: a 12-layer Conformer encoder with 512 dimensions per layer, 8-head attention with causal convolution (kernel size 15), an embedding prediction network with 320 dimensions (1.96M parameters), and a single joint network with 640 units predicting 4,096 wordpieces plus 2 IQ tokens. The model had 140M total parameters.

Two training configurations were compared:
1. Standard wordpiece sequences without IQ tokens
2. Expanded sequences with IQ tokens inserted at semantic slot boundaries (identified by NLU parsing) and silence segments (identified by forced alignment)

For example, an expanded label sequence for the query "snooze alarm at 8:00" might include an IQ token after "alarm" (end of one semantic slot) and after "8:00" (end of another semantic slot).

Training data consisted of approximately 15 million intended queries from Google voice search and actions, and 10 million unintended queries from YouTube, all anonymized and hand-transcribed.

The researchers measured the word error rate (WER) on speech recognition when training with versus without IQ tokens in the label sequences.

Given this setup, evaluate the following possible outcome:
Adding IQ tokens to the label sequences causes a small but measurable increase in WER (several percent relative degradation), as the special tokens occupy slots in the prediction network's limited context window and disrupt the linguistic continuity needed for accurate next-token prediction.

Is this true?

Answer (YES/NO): YES